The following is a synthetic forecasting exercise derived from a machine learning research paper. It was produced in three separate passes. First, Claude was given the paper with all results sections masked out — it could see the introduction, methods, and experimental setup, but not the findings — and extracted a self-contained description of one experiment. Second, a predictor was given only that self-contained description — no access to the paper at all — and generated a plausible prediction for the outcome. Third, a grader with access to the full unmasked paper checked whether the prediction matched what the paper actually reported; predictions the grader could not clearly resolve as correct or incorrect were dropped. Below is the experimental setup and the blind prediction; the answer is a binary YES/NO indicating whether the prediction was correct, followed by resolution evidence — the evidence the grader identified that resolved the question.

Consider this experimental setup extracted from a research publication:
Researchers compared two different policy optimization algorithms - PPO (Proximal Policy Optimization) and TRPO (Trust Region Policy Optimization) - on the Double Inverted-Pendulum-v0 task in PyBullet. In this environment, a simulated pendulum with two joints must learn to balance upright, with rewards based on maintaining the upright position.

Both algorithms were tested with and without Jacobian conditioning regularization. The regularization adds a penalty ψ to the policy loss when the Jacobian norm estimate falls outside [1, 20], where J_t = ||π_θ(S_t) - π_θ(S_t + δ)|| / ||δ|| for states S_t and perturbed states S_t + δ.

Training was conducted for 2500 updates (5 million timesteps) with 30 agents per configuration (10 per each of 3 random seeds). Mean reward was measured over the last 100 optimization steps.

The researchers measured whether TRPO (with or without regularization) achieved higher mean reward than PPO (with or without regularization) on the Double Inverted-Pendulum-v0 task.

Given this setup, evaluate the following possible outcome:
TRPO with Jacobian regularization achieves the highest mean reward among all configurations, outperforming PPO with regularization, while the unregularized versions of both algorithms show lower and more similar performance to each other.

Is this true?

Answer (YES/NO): YES